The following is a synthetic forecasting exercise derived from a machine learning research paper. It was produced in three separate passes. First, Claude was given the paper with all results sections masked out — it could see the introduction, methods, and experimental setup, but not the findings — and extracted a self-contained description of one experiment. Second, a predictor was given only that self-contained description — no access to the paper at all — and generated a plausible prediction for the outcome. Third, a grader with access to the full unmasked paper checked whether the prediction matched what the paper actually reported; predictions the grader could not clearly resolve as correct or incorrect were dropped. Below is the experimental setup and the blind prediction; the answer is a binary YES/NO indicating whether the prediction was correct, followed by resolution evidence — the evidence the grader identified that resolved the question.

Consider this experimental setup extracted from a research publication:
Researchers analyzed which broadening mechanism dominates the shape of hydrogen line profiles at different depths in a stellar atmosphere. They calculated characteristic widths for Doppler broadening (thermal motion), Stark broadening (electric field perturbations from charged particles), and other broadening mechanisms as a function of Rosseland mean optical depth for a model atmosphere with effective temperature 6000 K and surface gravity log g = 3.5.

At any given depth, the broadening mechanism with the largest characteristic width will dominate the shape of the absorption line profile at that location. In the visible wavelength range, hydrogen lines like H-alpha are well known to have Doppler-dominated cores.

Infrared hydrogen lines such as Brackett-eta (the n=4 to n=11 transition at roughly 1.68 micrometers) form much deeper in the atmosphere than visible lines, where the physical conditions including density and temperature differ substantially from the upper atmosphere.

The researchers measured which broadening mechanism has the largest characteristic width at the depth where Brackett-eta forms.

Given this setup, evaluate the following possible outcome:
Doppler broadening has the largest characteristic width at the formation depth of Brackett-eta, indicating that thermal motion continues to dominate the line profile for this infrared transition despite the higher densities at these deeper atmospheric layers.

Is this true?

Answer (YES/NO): NO